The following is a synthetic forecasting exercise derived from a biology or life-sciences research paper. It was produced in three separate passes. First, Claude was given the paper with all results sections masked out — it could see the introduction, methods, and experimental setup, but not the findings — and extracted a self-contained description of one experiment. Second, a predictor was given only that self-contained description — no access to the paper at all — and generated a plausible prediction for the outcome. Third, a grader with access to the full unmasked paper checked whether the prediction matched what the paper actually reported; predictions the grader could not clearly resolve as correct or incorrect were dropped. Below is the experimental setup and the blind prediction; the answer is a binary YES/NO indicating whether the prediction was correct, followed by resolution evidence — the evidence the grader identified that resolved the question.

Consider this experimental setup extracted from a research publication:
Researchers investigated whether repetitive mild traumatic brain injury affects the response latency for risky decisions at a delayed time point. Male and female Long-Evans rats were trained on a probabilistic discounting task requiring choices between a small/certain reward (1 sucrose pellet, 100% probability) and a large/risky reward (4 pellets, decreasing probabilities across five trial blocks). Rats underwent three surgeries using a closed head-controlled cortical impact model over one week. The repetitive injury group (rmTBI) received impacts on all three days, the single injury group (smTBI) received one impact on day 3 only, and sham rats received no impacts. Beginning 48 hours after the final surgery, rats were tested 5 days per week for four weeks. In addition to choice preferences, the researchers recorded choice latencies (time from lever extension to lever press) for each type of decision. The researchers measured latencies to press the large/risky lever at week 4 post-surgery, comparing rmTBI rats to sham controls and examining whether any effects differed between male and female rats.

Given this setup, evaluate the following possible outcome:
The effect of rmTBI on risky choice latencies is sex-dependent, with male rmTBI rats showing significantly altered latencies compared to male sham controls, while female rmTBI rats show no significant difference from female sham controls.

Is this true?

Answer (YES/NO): YES